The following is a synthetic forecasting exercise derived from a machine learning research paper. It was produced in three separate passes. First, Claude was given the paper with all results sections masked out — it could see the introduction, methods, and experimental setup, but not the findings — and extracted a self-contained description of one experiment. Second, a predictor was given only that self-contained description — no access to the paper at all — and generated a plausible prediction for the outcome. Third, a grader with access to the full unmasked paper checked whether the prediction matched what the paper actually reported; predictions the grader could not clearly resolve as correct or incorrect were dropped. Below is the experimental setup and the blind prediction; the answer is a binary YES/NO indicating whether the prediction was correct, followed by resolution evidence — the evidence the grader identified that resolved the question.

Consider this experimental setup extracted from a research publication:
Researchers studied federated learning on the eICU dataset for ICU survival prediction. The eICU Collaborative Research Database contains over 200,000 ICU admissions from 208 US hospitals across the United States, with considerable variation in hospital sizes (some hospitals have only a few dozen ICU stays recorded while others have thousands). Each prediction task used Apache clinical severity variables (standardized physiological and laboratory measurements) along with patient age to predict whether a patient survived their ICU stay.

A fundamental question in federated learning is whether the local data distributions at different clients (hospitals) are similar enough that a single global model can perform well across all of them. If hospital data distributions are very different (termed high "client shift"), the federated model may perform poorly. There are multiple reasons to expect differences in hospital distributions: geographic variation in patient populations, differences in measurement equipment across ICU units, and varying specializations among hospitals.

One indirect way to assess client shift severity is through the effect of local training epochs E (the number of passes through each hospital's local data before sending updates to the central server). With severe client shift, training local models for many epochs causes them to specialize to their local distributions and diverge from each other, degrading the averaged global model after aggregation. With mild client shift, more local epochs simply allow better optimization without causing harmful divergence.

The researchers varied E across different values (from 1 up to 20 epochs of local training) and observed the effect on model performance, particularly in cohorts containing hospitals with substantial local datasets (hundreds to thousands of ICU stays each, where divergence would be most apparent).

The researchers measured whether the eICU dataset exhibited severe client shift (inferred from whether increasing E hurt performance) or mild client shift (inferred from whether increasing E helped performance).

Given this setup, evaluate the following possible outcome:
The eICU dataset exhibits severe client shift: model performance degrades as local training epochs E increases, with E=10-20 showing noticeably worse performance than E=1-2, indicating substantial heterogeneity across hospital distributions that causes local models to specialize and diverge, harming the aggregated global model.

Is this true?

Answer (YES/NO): NO